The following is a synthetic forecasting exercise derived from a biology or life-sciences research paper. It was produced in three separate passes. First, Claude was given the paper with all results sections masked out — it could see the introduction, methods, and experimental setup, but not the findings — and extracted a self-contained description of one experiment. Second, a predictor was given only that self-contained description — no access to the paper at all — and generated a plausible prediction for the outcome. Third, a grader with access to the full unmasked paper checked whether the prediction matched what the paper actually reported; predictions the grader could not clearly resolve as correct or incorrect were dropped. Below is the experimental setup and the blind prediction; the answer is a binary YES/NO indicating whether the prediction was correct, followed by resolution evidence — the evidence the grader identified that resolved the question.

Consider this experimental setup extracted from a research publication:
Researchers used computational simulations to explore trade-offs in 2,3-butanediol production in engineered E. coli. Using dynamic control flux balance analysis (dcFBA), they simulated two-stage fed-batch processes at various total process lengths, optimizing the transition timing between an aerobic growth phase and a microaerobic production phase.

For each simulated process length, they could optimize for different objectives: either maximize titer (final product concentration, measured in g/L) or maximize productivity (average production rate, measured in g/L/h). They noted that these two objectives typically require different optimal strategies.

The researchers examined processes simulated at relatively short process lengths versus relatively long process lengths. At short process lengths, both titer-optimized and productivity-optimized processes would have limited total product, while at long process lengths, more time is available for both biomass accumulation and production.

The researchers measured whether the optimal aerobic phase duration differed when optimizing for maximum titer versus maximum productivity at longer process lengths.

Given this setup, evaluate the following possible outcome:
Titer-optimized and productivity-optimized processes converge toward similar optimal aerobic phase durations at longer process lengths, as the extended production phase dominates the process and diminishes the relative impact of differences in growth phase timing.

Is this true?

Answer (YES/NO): NO